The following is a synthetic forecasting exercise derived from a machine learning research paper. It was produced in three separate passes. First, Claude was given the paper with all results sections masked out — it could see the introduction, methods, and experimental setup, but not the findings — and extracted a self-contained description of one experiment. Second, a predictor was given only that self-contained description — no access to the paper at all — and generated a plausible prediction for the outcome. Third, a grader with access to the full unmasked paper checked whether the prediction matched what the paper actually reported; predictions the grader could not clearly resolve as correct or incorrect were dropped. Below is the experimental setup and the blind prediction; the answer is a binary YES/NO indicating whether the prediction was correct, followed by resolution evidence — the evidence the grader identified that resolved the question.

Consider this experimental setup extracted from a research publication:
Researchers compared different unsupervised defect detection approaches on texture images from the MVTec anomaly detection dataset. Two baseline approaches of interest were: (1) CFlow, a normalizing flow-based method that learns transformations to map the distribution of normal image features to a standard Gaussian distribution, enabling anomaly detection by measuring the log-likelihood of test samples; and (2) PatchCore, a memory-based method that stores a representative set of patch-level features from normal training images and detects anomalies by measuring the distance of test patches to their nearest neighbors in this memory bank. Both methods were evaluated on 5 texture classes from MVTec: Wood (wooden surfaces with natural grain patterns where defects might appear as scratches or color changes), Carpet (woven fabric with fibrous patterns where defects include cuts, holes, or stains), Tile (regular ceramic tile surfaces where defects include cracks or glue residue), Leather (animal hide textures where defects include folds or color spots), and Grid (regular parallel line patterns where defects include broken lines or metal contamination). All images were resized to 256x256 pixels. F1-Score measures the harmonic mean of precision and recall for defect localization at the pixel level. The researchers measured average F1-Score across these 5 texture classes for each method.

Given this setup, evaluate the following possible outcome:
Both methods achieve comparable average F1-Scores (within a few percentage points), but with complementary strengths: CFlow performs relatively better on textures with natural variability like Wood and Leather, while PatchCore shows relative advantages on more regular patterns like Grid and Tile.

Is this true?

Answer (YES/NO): NO